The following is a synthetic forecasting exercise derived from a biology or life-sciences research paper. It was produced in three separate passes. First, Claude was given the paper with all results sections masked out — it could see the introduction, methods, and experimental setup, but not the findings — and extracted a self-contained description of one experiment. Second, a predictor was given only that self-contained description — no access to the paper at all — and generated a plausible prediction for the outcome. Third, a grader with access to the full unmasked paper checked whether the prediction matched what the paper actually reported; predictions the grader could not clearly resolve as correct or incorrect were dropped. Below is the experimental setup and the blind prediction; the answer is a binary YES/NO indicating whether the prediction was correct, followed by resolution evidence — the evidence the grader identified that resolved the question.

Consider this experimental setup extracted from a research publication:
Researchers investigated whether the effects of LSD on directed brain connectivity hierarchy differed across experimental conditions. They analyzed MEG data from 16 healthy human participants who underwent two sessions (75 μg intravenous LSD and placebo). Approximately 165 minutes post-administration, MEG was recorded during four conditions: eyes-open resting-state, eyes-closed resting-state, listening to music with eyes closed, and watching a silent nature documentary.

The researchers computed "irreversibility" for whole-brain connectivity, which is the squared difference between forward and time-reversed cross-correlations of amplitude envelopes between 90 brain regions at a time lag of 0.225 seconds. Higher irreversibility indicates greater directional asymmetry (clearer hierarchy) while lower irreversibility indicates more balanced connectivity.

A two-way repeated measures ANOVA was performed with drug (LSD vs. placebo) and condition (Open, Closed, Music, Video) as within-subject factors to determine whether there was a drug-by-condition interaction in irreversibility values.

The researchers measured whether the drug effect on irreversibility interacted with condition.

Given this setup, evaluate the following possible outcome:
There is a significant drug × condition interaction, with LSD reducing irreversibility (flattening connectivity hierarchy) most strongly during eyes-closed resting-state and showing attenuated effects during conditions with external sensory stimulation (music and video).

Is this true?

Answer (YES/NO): NO